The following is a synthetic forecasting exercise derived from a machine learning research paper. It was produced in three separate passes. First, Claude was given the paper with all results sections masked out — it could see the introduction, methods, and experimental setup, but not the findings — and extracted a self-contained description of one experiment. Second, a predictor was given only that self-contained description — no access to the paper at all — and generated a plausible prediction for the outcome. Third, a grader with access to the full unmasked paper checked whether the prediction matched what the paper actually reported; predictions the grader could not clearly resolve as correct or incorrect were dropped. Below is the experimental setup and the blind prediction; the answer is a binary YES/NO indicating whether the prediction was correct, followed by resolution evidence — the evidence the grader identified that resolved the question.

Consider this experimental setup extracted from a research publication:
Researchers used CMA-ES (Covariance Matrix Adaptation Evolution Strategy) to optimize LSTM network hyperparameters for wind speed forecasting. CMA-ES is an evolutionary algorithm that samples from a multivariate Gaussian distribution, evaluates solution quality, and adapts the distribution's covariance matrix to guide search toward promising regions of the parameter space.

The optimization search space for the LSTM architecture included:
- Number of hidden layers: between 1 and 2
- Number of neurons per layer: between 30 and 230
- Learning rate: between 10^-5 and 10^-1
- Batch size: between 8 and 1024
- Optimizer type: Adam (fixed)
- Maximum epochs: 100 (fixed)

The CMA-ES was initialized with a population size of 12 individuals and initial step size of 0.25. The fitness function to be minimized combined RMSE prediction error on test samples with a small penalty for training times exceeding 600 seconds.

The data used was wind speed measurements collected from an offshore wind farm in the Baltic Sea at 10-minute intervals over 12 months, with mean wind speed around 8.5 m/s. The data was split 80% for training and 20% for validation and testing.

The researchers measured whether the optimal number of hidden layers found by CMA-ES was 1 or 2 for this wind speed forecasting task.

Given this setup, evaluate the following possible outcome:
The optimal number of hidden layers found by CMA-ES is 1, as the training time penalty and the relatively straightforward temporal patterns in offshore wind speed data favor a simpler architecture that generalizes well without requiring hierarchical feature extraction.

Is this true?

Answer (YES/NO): NO